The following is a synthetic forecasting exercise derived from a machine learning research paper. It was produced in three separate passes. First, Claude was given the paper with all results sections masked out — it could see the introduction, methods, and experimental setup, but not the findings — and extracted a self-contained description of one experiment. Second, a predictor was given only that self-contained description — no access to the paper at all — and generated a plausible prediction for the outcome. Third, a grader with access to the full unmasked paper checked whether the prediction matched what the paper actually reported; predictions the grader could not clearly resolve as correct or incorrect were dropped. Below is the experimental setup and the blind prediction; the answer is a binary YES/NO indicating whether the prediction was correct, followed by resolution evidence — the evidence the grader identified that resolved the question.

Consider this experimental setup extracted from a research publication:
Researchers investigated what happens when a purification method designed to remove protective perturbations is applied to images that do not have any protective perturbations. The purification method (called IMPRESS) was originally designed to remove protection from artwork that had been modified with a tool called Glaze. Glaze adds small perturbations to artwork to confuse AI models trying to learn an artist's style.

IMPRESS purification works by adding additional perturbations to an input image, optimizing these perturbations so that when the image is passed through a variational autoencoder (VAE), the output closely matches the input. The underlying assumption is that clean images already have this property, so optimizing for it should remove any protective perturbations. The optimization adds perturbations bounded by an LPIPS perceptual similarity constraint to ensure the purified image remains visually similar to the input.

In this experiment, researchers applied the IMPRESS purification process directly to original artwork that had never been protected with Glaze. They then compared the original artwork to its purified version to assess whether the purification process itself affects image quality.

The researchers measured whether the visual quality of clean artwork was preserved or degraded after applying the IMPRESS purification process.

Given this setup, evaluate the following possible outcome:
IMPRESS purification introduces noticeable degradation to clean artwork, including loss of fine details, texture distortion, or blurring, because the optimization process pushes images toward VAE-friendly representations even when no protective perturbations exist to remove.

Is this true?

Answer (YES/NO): YES